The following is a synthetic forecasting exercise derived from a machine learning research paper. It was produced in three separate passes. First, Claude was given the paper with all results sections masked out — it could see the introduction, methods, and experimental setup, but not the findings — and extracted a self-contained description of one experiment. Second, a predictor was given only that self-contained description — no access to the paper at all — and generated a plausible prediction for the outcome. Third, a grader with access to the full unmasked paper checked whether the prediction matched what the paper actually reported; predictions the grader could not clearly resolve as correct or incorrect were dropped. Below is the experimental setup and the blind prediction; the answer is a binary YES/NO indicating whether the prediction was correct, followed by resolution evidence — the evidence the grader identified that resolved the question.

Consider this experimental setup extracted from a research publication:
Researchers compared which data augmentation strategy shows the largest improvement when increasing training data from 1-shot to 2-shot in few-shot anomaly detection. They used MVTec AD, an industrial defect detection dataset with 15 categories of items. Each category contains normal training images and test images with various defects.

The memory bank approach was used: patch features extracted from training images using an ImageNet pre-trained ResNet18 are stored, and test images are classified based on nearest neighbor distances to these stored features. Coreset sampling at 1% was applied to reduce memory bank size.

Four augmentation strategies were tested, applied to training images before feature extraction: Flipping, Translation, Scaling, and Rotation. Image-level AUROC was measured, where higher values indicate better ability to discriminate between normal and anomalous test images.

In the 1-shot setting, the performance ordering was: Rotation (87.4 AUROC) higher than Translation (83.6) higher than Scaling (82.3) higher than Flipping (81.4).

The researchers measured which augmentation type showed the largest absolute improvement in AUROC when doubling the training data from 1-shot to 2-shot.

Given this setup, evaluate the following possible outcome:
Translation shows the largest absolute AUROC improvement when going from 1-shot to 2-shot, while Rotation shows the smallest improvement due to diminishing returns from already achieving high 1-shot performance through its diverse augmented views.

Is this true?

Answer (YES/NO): NO